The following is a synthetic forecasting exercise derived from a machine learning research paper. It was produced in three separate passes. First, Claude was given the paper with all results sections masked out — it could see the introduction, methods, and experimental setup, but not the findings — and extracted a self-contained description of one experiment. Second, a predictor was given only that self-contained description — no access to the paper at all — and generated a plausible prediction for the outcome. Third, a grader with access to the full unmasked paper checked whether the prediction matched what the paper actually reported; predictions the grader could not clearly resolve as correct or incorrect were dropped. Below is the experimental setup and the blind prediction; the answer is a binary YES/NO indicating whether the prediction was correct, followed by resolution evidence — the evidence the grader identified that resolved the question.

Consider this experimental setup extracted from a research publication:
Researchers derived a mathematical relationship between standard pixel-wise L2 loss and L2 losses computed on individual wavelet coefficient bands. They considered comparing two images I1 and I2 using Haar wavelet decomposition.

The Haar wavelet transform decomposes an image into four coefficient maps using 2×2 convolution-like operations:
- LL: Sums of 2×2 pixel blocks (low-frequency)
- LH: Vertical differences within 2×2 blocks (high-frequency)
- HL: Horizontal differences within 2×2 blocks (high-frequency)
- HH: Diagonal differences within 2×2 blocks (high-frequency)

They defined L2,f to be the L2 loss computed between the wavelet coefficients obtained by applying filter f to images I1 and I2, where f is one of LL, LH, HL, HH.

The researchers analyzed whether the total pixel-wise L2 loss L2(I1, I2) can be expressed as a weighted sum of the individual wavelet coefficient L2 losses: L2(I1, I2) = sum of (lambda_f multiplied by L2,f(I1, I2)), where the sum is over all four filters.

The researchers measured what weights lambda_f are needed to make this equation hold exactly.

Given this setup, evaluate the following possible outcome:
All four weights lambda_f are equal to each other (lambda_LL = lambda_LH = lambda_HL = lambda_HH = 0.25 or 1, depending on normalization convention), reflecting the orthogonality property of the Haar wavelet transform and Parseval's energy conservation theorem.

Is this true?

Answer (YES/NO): YES